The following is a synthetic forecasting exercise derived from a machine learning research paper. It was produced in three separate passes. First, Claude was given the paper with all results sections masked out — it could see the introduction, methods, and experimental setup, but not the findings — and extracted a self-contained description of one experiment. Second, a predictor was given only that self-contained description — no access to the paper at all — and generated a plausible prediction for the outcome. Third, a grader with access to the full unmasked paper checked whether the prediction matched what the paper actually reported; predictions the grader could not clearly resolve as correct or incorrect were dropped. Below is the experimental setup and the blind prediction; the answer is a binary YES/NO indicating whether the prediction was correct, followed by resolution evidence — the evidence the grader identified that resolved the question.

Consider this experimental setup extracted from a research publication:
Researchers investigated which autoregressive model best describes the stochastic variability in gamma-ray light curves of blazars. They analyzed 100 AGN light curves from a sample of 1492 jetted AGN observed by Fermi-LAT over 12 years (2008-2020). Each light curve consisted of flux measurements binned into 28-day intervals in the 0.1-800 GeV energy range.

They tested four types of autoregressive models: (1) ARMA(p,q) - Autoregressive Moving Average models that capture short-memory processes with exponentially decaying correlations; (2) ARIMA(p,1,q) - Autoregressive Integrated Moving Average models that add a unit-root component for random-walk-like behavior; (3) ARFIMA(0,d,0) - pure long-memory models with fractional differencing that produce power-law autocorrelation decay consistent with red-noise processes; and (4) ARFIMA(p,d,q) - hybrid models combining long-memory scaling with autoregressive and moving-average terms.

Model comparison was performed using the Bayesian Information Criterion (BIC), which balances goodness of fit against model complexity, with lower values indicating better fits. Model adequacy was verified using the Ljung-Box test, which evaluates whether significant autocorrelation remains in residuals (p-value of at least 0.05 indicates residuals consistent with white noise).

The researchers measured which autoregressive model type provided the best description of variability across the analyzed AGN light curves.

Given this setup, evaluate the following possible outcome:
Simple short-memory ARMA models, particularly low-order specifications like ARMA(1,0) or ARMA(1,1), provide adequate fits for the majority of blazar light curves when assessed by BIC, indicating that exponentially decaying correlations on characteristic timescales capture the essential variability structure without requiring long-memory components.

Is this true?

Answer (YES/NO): NO